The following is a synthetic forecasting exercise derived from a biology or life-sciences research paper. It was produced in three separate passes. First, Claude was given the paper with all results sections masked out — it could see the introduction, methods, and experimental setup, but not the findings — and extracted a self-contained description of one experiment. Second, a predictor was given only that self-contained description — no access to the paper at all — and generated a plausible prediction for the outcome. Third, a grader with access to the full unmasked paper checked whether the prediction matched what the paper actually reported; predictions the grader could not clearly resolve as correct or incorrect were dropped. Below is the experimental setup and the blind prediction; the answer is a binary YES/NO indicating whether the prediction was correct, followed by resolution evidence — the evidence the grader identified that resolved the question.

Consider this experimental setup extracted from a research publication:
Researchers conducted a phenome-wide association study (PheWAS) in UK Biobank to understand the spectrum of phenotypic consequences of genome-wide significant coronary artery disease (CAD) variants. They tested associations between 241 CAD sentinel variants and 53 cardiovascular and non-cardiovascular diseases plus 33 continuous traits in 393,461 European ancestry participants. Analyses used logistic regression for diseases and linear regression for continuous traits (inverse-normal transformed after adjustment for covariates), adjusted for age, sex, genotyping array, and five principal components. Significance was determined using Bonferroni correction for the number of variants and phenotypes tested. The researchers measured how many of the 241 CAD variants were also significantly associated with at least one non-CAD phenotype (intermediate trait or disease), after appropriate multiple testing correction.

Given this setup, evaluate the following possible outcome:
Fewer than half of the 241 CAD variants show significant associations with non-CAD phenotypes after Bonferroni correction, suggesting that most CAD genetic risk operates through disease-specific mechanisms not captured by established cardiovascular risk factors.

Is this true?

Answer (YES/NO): YES